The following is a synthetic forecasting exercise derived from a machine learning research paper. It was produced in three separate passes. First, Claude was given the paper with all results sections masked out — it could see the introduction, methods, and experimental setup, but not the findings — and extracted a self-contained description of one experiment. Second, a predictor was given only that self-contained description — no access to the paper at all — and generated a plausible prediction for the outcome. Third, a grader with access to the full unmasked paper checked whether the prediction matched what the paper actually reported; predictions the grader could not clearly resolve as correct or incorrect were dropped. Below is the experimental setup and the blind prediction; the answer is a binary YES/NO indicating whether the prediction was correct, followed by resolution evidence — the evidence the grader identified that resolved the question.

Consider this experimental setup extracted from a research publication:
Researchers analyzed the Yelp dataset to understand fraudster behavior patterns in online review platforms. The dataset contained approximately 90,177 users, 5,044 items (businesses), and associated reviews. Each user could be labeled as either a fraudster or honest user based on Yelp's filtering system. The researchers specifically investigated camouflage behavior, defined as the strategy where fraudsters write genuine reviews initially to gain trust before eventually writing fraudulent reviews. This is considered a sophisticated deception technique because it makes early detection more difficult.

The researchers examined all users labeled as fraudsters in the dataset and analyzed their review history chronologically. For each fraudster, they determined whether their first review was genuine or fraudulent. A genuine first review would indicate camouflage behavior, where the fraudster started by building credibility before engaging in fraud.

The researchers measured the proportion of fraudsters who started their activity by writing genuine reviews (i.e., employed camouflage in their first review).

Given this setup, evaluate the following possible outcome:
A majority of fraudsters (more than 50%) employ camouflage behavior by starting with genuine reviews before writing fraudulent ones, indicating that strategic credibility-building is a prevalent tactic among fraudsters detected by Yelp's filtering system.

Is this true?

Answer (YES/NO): YES